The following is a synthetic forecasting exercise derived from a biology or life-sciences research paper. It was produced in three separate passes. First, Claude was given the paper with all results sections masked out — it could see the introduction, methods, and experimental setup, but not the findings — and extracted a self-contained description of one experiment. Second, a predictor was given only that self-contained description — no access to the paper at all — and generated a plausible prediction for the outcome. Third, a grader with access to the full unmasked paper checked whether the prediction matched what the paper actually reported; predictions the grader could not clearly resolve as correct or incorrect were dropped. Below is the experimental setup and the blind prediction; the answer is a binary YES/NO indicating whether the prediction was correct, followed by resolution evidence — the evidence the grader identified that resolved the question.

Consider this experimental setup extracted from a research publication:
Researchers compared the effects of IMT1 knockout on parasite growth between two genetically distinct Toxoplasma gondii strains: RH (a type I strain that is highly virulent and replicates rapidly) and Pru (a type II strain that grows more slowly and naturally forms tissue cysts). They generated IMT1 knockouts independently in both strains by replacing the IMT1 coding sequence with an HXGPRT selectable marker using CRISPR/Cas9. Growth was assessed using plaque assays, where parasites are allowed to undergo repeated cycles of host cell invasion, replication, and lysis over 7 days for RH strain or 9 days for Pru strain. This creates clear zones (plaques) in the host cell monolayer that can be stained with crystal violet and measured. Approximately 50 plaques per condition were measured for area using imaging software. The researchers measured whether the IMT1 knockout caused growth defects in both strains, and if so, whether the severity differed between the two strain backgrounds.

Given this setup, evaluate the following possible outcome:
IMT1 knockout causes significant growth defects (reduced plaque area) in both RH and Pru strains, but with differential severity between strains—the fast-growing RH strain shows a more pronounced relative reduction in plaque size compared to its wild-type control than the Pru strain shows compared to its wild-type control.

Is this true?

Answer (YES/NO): NO